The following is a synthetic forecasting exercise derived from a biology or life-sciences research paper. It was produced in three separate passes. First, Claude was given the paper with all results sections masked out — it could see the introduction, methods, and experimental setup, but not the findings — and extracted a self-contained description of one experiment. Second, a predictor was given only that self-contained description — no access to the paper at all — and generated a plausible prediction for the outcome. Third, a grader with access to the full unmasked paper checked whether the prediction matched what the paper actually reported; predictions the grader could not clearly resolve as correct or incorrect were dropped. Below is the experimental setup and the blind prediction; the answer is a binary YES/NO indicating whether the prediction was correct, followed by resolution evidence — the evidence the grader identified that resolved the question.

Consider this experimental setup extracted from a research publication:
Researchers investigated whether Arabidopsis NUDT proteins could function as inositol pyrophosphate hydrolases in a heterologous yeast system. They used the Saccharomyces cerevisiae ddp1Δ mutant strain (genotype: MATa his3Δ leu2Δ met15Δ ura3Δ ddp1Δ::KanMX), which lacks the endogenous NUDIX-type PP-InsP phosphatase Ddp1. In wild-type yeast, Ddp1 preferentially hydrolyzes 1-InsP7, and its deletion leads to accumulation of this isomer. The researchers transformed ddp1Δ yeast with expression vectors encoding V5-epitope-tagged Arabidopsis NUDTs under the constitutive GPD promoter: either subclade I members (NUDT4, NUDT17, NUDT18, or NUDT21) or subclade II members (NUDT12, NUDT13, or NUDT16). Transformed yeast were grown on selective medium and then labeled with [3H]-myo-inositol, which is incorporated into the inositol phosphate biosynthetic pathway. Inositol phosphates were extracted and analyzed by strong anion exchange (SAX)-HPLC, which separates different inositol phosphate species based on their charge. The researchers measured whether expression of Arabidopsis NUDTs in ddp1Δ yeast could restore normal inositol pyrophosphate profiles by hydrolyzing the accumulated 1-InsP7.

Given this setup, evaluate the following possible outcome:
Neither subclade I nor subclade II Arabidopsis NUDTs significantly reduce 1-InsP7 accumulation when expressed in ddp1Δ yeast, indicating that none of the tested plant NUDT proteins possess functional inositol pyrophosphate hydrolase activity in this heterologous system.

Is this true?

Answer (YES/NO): NO